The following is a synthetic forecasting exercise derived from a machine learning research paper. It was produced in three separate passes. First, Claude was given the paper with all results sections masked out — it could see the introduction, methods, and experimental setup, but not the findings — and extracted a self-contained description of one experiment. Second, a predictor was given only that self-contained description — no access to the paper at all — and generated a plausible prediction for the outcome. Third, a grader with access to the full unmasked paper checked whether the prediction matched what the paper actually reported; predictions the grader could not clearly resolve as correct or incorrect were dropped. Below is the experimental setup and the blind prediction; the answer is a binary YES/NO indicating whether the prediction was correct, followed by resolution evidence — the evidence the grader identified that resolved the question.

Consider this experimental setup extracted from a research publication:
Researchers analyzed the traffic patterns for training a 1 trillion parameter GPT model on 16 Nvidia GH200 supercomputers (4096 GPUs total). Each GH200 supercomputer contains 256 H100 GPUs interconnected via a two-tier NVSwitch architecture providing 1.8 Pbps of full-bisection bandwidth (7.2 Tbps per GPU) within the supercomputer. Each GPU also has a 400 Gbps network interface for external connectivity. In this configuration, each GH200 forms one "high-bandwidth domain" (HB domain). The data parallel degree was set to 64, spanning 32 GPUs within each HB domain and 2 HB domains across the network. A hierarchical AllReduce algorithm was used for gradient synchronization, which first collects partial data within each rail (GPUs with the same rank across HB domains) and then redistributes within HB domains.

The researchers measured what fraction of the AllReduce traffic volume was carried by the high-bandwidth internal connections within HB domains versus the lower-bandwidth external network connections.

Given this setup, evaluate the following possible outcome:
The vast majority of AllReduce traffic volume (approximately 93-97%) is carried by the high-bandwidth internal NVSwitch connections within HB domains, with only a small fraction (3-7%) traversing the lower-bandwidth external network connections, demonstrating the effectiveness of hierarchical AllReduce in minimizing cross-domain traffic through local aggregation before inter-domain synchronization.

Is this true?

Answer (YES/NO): NO